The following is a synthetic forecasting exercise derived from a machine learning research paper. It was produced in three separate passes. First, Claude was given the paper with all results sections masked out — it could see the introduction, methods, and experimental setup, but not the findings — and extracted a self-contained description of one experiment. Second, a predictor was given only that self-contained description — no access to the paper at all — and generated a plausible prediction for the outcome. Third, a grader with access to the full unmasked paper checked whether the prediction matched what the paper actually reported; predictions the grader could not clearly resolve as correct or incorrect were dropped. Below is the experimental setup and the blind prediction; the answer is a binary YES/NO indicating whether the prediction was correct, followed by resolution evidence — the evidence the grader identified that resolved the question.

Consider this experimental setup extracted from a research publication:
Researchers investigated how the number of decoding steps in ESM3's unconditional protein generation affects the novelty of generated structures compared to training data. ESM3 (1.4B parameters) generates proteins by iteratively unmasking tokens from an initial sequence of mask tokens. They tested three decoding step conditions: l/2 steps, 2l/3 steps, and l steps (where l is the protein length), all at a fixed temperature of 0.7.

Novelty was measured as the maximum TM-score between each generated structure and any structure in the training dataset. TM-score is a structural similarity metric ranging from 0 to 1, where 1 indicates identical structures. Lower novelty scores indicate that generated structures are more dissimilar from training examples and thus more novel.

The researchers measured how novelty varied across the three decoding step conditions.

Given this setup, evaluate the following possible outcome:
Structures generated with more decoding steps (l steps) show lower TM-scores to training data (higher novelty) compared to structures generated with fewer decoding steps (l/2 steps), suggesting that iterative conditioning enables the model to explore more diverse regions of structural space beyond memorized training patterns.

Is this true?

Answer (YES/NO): YES